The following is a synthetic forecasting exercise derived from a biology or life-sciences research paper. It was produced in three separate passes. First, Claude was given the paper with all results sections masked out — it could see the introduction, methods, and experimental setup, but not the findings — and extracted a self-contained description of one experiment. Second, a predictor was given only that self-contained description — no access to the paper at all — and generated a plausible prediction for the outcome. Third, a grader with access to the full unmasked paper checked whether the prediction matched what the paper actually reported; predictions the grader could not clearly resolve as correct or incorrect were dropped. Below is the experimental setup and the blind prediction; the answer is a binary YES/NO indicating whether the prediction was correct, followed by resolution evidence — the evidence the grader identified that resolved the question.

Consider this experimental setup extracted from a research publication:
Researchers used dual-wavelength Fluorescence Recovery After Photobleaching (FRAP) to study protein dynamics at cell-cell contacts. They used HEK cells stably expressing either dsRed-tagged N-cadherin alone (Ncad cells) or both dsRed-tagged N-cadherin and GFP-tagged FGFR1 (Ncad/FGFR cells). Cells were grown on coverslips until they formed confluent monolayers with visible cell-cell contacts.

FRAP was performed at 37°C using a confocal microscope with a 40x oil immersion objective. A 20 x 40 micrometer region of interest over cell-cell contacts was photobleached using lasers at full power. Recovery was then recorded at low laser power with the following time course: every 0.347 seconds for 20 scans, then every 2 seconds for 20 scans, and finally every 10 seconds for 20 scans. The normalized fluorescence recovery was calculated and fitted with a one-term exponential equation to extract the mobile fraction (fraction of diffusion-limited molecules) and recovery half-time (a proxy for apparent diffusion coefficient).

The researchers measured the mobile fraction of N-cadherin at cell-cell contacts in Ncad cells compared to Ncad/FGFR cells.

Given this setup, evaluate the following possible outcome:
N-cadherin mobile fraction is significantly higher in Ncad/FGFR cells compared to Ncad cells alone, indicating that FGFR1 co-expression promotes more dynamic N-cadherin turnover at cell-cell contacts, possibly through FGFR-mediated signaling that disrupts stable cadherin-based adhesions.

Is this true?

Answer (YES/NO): NO